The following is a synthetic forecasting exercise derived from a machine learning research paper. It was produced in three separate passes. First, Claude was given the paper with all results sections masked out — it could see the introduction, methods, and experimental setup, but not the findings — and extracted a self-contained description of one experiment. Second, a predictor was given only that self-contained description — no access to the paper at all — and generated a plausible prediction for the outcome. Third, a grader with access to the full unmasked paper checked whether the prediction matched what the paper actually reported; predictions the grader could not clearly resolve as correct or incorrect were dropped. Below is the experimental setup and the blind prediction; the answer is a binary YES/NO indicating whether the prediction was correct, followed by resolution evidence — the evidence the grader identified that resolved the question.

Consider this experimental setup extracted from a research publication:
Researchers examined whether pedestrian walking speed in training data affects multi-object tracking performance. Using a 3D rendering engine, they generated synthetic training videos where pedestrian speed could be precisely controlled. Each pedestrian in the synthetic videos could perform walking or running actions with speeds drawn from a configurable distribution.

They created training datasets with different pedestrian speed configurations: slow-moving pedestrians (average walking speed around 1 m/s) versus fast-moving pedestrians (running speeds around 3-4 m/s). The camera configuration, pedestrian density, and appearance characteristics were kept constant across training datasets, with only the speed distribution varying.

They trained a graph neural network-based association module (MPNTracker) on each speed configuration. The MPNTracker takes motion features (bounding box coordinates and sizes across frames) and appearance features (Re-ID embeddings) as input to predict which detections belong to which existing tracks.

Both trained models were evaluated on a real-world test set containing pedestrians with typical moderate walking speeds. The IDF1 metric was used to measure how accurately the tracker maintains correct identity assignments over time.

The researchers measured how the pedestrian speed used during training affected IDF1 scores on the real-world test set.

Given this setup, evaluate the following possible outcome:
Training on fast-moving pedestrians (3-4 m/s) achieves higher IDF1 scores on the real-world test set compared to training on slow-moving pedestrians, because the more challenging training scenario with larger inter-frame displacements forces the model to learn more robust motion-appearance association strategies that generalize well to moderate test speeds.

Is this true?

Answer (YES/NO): NO